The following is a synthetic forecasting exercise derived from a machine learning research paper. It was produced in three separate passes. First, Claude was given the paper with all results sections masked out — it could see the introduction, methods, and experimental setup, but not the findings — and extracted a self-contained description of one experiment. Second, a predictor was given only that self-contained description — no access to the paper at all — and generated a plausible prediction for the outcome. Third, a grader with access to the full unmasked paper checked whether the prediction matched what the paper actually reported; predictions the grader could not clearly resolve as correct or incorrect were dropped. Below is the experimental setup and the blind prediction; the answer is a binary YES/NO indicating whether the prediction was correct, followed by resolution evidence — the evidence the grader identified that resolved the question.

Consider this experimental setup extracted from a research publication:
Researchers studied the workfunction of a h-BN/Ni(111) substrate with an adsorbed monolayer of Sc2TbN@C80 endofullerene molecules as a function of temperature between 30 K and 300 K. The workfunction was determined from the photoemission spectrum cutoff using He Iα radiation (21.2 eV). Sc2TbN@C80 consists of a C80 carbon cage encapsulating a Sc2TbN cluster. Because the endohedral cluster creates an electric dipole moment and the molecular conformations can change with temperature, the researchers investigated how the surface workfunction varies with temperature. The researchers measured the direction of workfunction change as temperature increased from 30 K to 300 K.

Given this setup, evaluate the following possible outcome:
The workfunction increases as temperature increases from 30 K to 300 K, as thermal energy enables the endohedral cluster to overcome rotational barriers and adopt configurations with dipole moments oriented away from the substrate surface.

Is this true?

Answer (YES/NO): YES